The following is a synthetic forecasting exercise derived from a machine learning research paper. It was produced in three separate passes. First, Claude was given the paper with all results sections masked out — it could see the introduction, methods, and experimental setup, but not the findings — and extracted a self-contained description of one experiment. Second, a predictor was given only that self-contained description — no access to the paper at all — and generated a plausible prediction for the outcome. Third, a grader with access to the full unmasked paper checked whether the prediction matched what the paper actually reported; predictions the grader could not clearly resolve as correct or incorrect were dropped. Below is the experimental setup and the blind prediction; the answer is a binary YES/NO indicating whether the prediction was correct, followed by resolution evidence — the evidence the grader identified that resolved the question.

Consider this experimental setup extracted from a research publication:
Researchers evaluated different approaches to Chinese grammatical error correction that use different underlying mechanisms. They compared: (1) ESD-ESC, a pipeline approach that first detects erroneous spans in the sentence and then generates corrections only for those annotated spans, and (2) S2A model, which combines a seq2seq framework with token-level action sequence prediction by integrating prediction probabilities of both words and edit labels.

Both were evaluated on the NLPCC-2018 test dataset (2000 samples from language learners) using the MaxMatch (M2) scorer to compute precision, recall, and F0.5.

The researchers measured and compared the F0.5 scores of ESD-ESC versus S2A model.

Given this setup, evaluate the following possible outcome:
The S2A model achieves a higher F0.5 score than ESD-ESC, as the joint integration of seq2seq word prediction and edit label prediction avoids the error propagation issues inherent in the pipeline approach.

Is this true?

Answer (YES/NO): YES